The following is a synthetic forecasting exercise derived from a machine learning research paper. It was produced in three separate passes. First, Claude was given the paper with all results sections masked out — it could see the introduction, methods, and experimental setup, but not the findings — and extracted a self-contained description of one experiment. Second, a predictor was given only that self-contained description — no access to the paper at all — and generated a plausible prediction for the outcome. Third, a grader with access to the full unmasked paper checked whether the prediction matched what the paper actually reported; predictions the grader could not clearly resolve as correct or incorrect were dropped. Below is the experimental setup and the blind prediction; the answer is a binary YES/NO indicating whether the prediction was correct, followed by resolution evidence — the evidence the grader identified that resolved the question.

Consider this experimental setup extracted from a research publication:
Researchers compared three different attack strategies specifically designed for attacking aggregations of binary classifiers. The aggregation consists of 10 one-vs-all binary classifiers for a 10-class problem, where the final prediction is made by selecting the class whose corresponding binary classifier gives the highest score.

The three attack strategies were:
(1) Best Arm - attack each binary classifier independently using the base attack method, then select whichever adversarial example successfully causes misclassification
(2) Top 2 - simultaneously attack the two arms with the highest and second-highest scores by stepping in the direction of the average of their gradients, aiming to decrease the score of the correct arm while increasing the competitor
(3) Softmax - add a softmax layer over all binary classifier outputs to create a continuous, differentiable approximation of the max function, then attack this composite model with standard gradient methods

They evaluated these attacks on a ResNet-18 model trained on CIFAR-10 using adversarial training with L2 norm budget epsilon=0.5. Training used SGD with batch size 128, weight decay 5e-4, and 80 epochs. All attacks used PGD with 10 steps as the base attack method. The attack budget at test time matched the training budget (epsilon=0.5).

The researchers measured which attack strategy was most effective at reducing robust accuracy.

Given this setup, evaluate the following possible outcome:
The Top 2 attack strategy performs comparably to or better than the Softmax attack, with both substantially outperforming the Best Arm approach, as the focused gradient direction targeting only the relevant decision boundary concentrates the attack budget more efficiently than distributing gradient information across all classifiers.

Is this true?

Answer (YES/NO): NO